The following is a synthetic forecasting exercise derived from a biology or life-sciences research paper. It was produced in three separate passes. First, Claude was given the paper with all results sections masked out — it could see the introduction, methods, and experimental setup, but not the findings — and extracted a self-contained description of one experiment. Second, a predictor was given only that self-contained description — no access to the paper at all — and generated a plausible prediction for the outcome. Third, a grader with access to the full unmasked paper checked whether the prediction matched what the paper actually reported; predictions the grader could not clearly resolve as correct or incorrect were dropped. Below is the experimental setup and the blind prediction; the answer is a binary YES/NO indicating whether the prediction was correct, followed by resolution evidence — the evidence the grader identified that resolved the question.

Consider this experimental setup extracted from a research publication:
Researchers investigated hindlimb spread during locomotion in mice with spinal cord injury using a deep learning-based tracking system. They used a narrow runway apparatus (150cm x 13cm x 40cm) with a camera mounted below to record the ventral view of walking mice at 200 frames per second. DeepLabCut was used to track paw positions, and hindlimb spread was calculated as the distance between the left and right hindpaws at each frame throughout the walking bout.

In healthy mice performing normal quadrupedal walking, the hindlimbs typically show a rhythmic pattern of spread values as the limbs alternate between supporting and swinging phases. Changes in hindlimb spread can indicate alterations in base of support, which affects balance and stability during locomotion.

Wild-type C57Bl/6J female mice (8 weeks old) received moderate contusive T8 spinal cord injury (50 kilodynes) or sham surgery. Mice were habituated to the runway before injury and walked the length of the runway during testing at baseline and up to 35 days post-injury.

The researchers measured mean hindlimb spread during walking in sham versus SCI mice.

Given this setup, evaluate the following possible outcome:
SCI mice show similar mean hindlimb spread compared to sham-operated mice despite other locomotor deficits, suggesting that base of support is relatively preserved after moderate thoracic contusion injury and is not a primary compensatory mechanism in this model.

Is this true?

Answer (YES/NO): NO